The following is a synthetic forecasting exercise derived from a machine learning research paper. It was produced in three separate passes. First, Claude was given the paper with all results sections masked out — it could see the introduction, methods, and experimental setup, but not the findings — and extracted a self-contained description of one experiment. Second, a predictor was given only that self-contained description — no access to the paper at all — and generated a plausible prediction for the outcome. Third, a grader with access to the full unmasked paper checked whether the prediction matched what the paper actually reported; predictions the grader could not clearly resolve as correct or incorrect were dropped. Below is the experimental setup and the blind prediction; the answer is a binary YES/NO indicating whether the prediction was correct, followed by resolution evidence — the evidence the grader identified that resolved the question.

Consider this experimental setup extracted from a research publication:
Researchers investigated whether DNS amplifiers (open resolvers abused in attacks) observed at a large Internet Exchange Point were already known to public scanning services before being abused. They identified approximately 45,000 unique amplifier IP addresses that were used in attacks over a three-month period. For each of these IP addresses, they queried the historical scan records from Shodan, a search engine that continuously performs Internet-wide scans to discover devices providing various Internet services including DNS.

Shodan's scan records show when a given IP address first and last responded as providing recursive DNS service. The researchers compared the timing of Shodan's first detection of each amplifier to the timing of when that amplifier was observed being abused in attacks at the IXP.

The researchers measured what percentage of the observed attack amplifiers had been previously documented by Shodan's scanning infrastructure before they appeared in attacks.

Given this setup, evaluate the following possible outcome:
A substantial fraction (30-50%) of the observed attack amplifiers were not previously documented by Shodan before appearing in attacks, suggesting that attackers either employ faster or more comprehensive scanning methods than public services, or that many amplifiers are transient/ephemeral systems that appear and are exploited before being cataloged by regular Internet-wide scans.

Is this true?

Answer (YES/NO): NO